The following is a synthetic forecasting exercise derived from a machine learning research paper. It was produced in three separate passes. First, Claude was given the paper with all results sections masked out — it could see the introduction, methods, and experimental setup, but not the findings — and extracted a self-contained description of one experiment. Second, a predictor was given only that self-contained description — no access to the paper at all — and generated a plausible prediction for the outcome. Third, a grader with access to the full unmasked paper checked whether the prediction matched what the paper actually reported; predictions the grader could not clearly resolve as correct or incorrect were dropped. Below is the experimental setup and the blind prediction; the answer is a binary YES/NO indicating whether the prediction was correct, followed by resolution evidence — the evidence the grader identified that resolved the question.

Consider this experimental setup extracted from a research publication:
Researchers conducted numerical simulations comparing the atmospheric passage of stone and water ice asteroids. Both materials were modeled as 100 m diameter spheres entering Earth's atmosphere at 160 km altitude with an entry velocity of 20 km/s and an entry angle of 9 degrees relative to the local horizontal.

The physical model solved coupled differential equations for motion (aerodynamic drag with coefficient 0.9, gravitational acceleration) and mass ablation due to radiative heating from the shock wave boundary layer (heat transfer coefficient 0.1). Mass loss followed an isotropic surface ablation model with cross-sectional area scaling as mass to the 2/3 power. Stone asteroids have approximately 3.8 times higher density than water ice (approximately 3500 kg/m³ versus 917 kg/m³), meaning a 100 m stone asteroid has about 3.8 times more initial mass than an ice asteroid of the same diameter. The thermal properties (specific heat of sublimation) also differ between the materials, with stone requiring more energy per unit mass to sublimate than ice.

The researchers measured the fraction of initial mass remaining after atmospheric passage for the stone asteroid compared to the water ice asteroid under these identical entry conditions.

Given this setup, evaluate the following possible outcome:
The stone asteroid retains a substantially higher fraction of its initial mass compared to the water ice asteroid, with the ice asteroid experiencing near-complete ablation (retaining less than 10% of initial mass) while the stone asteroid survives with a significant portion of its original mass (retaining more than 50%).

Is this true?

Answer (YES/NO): NO